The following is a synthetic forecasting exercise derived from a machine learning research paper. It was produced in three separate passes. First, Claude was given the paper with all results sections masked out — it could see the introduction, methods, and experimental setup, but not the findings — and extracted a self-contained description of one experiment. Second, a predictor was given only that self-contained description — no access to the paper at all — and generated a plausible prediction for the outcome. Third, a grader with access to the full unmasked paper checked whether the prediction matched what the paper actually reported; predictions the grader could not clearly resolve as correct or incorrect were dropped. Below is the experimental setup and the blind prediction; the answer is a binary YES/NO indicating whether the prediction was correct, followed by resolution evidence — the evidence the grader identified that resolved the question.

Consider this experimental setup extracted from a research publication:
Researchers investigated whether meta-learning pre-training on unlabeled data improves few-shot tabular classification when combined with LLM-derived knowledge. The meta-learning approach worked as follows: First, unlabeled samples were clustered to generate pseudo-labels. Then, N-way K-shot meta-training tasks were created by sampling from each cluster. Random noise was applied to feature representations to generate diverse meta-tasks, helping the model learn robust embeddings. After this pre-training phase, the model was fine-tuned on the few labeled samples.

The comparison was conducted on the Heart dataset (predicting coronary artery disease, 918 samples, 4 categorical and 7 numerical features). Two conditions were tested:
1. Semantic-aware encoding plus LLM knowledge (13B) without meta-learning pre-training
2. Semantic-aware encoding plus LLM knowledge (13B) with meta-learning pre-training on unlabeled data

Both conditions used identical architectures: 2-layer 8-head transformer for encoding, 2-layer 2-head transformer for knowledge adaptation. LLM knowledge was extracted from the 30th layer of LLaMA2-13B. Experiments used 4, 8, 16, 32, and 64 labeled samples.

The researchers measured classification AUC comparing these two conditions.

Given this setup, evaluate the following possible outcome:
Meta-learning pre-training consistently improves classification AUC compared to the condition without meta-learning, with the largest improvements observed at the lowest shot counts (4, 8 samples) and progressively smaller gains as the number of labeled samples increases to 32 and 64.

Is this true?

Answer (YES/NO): NO